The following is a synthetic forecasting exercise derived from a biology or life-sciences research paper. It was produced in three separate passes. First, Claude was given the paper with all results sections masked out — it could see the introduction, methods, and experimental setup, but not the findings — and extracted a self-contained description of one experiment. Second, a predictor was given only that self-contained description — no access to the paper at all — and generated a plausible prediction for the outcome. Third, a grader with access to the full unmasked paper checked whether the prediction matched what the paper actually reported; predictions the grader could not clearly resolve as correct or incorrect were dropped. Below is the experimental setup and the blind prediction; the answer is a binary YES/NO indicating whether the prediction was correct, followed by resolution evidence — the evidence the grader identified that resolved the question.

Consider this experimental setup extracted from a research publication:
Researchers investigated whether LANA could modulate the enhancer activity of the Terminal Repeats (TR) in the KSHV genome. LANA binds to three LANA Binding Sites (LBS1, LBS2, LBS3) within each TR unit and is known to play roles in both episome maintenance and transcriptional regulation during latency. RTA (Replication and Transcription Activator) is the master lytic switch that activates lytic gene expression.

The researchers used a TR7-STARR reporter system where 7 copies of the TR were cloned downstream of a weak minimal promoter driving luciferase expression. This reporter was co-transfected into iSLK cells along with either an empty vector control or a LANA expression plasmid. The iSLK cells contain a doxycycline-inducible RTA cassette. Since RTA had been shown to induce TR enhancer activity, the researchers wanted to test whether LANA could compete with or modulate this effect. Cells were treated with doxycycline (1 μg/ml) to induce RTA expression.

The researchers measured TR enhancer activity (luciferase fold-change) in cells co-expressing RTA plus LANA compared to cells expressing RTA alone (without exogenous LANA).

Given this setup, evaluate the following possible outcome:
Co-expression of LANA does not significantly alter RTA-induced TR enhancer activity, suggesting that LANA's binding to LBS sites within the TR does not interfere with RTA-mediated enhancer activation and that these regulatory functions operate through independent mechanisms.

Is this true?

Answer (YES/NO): NO